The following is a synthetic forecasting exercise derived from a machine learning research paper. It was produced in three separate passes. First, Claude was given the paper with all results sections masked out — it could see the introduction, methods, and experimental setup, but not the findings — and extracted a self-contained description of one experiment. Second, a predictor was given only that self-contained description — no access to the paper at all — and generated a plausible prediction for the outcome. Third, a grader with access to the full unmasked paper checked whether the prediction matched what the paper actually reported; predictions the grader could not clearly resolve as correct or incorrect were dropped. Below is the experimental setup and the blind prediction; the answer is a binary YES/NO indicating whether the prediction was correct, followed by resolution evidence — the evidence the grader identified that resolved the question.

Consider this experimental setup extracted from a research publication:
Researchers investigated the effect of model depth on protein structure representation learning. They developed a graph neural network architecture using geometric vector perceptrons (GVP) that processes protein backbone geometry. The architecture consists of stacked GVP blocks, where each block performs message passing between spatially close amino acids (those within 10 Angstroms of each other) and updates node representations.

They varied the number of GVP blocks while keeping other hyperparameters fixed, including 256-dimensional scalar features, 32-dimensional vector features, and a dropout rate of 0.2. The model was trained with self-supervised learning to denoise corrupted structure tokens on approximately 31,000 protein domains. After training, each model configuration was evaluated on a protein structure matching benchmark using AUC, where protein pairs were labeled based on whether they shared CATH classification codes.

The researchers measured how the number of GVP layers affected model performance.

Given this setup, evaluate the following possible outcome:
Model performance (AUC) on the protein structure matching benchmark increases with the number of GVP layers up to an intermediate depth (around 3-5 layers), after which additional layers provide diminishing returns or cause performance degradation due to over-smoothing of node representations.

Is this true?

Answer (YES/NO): NO